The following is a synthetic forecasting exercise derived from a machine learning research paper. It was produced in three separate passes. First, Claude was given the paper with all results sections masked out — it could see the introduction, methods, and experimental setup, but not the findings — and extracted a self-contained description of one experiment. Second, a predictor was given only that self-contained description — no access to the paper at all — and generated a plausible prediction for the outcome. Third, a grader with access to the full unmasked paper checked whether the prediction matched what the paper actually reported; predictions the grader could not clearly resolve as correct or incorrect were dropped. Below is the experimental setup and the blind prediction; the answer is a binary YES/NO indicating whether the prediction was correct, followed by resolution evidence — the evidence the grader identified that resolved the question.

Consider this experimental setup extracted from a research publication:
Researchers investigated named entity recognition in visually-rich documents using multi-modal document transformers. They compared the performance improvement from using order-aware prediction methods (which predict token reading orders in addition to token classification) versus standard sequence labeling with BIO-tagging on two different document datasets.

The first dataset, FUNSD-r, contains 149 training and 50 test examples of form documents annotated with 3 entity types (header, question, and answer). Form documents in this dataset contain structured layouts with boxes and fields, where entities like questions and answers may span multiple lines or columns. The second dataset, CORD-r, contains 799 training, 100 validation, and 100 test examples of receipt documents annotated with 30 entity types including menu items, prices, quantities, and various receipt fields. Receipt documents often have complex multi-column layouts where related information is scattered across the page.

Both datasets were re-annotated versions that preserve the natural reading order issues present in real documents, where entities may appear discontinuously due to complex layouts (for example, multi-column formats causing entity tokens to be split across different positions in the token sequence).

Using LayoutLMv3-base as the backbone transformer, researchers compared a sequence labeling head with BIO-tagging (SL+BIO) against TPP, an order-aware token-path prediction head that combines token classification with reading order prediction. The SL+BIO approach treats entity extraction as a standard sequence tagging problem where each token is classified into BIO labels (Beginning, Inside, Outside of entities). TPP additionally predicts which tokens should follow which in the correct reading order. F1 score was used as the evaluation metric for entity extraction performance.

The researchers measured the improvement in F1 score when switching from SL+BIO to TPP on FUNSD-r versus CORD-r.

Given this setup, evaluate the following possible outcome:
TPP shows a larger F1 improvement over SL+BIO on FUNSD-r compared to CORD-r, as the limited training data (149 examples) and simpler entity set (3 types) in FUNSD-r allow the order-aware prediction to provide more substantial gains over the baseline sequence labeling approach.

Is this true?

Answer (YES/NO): NO